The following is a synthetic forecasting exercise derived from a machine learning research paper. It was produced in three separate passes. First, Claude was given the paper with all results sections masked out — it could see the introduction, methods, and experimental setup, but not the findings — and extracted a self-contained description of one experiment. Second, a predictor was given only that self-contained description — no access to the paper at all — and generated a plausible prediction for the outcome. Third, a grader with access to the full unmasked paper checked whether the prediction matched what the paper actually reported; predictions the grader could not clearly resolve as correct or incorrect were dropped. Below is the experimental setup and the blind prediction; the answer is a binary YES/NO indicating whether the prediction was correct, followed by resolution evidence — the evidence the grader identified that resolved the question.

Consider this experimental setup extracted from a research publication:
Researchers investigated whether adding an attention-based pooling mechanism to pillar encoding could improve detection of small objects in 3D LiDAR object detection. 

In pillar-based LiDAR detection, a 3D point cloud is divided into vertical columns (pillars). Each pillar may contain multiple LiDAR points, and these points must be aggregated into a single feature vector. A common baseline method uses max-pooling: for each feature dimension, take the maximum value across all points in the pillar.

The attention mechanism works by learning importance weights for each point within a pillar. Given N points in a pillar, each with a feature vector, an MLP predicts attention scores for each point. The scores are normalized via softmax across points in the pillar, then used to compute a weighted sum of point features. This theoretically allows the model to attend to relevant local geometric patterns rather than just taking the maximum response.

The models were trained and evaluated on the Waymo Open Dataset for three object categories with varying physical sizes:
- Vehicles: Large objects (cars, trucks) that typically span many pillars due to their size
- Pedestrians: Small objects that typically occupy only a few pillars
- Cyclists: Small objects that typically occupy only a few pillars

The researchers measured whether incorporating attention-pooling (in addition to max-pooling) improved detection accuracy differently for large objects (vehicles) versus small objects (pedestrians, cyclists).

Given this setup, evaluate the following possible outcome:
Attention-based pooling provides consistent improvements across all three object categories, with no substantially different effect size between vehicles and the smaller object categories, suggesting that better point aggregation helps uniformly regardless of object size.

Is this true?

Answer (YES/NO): NO